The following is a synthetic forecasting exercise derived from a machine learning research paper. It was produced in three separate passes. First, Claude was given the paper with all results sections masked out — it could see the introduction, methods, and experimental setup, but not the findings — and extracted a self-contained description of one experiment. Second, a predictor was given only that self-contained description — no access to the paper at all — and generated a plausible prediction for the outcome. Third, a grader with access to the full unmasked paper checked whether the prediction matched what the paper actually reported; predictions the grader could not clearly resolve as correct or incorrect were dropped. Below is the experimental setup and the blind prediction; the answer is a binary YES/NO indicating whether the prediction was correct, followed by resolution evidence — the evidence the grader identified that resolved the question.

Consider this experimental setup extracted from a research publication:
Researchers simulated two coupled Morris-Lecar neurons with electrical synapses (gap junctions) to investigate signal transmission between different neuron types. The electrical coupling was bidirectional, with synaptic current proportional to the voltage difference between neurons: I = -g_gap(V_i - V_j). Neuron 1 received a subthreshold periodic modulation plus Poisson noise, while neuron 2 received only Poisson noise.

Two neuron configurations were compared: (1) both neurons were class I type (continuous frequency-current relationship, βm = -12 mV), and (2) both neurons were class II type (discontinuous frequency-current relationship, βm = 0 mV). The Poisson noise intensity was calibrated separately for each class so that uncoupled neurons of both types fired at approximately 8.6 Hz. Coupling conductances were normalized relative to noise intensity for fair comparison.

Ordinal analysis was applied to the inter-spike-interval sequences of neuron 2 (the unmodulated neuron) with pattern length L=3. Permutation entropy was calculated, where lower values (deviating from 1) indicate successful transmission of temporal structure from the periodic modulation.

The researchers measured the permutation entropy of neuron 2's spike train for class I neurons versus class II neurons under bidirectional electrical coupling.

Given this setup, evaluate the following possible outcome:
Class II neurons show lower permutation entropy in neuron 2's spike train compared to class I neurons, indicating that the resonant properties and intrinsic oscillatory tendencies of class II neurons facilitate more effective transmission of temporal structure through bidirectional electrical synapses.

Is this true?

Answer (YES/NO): NO